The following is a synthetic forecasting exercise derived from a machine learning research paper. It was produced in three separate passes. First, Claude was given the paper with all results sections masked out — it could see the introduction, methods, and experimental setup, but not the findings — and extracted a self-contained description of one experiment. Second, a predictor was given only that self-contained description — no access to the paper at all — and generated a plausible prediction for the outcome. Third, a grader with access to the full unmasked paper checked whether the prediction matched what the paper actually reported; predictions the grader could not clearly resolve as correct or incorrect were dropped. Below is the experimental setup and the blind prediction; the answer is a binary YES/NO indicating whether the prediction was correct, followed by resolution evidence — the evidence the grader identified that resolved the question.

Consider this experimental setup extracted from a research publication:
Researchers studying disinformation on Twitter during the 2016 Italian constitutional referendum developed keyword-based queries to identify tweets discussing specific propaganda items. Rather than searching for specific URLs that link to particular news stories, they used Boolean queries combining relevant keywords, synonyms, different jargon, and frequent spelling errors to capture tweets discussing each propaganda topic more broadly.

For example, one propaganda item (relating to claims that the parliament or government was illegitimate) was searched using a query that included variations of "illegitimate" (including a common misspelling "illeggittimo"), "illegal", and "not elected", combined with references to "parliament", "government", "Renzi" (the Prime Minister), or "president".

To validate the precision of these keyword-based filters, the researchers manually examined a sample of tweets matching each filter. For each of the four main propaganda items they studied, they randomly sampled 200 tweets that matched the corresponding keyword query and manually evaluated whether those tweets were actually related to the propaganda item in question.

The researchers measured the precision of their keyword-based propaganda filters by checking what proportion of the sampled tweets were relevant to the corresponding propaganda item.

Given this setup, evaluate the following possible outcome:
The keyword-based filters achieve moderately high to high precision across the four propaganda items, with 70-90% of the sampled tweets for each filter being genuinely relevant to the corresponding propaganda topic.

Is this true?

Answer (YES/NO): NO